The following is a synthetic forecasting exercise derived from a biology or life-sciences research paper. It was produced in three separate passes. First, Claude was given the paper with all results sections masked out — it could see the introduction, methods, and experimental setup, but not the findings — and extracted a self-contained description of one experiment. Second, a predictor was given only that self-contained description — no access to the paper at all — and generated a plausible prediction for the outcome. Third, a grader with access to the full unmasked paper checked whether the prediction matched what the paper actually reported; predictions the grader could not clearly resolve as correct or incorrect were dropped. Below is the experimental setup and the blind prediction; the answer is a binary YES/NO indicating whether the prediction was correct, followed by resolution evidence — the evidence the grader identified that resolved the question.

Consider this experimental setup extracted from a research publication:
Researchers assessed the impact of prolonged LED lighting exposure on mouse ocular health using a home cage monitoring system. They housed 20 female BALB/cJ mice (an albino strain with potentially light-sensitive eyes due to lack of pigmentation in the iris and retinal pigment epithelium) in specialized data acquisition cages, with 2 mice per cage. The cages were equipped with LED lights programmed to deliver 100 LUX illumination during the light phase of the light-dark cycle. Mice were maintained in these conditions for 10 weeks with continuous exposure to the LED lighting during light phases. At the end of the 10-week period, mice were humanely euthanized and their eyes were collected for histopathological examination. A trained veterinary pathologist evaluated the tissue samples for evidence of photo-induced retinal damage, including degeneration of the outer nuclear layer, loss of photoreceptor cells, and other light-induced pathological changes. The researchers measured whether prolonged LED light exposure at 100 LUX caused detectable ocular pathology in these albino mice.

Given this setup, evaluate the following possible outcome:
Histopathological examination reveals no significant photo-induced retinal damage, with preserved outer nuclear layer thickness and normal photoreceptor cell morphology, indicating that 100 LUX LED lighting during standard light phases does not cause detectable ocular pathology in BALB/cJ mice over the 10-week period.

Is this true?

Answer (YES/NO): YES